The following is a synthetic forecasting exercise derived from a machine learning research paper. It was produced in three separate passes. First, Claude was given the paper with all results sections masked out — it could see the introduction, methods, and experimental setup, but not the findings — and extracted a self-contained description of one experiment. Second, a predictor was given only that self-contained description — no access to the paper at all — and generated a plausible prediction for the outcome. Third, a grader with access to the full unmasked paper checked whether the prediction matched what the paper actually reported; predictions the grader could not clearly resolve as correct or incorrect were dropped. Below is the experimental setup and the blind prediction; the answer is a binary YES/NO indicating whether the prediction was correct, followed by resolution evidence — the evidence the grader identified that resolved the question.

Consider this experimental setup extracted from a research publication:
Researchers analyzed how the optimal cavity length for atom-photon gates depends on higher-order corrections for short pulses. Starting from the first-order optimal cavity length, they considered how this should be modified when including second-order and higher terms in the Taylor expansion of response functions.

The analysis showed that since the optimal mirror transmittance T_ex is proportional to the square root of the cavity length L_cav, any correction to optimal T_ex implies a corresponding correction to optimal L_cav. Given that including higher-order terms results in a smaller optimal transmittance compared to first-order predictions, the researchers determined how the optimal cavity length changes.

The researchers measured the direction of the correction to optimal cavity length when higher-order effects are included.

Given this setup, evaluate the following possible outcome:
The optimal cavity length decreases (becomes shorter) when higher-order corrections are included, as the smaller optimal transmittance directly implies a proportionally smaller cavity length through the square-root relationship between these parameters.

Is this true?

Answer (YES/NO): YES